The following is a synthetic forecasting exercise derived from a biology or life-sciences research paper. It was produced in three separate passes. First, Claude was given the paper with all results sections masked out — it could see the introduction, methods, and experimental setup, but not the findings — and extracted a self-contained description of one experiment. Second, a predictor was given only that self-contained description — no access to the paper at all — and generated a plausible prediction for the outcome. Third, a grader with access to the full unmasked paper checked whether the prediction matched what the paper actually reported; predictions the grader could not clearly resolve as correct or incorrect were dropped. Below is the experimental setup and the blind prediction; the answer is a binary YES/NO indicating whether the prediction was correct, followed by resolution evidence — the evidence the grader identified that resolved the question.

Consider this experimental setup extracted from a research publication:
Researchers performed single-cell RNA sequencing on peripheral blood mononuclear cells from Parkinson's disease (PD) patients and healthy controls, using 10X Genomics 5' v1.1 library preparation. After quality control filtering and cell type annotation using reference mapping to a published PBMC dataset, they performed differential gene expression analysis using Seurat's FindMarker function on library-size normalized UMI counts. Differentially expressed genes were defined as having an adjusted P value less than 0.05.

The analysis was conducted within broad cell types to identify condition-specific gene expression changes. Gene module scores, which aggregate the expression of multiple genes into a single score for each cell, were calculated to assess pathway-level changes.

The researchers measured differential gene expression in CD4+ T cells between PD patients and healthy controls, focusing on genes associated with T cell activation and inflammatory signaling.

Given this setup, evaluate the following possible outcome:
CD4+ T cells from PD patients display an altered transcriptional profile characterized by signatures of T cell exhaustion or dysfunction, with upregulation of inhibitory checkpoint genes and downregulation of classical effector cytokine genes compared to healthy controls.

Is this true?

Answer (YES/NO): NO